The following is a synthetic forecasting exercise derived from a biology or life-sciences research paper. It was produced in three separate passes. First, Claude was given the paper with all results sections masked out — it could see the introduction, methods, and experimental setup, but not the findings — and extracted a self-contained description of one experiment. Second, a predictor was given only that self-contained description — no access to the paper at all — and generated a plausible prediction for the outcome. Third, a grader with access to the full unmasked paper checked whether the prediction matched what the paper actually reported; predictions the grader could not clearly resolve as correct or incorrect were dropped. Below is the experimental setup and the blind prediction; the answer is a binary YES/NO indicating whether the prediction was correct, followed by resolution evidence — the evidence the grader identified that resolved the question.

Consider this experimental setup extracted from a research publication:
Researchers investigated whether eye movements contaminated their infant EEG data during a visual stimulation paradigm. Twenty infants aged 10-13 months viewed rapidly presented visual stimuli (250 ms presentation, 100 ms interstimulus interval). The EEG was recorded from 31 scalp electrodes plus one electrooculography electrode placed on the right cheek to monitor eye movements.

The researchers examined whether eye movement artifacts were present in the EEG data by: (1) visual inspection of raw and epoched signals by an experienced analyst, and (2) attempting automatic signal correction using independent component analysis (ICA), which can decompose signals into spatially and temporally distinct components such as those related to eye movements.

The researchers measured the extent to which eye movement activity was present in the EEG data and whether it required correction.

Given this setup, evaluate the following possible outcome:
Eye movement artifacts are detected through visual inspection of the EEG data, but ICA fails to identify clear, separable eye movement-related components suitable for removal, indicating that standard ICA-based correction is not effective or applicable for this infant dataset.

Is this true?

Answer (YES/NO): NO